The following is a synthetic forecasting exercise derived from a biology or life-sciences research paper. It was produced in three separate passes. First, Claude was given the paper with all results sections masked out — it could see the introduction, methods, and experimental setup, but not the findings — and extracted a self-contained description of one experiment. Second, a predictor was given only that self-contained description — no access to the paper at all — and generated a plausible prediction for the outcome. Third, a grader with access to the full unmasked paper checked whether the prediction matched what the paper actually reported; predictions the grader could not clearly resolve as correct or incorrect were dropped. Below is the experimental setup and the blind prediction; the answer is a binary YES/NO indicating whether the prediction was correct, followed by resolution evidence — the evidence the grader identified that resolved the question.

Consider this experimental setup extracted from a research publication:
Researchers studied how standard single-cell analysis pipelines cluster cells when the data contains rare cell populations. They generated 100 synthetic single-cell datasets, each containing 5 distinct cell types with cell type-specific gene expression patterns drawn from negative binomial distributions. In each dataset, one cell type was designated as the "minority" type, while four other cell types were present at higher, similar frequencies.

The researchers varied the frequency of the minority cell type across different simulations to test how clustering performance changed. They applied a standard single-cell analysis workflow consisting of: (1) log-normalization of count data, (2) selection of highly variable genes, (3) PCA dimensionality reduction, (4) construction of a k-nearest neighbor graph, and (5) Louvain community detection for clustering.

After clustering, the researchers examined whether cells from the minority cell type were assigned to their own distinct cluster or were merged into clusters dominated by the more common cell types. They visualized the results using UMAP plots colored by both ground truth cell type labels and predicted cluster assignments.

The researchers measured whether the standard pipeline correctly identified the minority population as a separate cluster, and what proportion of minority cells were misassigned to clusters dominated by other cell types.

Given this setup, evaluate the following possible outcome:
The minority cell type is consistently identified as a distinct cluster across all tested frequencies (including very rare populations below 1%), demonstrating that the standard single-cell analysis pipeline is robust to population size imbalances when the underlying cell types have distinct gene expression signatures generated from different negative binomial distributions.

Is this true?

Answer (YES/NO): NO